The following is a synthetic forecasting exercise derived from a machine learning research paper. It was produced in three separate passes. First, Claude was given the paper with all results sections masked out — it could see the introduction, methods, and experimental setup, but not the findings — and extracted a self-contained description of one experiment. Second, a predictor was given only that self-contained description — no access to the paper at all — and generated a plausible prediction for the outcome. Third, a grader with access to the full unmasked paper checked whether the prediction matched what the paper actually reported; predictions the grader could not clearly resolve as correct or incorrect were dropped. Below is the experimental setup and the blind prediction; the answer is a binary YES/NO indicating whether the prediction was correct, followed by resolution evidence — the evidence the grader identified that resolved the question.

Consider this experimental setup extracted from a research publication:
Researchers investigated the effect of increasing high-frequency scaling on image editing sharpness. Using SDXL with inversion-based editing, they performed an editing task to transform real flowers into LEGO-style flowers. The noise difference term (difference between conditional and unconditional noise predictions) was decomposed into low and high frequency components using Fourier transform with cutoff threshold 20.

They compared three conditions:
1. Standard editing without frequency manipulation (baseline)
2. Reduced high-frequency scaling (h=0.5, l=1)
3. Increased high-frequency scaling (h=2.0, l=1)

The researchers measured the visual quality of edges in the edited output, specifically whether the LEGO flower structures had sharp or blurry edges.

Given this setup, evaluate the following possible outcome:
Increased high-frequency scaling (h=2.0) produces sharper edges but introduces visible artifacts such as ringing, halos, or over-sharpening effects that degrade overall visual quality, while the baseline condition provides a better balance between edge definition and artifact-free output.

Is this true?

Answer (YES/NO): NO